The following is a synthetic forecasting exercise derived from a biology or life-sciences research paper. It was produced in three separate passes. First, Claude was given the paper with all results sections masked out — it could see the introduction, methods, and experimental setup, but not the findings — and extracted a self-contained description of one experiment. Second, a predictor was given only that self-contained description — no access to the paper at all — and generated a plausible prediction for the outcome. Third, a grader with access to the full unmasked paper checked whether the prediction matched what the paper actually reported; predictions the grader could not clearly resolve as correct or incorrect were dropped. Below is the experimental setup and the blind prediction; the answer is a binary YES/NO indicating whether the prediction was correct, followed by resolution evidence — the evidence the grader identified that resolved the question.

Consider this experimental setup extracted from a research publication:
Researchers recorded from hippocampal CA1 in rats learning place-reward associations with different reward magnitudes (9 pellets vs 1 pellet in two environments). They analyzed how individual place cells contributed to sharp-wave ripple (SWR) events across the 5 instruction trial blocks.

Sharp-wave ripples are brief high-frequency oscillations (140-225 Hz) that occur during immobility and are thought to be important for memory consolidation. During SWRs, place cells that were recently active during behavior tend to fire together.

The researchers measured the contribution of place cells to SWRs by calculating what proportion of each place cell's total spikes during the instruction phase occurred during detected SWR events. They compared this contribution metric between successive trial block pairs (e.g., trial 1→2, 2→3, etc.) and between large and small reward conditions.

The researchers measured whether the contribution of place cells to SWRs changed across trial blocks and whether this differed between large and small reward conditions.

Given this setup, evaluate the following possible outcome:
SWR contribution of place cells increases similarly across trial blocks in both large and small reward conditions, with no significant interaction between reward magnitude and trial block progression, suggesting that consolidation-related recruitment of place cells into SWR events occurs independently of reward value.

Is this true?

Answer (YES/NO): NO